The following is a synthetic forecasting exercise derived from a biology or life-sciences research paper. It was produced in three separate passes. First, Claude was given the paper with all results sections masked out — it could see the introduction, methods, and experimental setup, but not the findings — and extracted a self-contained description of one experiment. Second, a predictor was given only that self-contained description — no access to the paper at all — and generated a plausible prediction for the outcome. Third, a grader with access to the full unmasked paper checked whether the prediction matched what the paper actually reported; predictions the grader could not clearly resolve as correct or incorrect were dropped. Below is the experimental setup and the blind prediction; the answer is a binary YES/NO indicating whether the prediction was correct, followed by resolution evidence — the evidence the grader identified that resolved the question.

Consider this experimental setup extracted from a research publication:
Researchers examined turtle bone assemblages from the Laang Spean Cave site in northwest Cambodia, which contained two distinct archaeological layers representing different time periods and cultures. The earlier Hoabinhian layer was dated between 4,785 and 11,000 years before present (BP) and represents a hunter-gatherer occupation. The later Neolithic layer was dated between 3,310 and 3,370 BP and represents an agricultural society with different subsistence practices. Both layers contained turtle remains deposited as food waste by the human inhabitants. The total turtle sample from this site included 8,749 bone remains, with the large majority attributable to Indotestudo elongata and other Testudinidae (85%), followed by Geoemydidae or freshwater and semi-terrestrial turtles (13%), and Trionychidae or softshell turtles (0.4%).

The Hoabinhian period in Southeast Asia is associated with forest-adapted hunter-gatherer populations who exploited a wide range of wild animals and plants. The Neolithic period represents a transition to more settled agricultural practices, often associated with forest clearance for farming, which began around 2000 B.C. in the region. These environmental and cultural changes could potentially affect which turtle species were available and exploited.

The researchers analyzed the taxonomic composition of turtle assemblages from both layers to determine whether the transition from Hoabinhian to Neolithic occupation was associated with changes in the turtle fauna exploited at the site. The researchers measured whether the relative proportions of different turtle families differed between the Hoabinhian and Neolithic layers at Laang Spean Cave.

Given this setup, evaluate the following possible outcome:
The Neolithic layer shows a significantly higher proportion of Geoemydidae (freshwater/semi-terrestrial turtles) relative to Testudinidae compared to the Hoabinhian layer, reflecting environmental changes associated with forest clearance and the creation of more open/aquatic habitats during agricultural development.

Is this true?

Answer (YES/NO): NO